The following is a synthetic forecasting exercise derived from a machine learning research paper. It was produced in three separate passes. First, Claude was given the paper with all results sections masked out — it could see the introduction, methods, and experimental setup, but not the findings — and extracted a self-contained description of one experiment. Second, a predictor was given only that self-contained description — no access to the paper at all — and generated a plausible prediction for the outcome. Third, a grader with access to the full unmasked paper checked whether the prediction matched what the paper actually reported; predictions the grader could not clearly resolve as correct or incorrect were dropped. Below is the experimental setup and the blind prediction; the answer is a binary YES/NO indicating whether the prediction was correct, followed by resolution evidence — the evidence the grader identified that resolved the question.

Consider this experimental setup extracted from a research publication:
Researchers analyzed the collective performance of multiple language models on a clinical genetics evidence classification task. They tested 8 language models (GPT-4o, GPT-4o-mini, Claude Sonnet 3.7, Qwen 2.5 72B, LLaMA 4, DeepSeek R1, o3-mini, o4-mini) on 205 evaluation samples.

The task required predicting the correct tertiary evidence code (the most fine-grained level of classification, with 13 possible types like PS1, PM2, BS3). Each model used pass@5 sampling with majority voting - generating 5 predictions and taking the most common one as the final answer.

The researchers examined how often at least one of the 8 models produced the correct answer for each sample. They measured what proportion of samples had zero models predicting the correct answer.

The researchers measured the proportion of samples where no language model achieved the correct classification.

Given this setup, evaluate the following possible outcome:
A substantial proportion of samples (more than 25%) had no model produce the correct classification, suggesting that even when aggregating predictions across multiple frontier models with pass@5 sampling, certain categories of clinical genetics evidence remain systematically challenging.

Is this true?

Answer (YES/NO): YES